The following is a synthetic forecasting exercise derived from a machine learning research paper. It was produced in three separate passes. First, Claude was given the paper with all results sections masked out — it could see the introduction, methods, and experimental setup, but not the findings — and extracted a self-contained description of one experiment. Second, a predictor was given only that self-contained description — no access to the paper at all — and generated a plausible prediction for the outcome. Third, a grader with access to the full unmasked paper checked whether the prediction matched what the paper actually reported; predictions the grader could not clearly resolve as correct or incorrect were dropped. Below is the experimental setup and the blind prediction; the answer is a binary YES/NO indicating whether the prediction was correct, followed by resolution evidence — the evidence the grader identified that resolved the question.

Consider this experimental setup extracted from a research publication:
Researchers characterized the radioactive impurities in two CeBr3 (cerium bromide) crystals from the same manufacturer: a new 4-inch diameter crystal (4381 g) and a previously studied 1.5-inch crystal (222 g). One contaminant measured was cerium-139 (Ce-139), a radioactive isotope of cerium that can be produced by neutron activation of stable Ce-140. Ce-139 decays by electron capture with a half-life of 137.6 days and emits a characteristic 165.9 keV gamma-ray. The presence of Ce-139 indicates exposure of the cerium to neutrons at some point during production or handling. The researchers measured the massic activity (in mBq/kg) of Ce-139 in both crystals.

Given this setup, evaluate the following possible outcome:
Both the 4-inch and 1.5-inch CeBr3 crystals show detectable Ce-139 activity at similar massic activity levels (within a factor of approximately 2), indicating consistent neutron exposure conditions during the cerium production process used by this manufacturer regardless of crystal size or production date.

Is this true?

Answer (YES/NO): NO